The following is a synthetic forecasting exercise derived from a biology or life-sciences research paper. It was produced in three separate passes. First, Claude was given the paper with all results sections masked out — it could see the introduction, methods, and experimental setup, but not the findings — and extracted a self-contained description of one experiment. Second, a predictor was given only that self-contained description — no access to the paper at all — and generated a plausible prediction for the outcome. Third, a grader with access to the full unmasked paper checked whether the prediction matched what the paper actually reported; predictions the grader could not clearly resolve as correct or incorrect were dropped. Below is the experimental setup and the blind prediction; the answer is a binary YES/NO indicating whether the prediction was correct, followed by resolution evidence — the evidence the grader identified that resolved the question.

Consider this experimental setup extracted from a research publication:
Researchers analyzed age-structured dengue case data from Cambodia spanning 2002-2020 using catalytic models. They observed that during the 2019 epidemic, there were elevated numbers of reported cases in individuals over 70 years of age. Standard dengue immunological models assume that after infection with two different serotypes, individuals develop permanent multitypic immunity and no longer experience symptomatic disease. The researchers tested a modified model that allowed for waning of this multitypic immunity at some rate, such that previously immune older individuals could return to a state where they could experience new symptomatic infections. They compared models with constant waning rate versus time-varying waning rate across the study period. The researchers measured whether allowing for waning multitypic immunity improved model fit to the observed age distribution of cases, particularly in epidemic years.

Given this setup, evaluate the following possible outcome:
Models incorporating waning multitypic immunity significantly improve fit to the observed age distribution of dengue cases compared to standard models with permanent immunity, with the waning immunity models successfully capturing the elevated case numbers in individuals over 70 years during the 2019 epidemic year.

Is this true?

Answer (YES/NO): YES